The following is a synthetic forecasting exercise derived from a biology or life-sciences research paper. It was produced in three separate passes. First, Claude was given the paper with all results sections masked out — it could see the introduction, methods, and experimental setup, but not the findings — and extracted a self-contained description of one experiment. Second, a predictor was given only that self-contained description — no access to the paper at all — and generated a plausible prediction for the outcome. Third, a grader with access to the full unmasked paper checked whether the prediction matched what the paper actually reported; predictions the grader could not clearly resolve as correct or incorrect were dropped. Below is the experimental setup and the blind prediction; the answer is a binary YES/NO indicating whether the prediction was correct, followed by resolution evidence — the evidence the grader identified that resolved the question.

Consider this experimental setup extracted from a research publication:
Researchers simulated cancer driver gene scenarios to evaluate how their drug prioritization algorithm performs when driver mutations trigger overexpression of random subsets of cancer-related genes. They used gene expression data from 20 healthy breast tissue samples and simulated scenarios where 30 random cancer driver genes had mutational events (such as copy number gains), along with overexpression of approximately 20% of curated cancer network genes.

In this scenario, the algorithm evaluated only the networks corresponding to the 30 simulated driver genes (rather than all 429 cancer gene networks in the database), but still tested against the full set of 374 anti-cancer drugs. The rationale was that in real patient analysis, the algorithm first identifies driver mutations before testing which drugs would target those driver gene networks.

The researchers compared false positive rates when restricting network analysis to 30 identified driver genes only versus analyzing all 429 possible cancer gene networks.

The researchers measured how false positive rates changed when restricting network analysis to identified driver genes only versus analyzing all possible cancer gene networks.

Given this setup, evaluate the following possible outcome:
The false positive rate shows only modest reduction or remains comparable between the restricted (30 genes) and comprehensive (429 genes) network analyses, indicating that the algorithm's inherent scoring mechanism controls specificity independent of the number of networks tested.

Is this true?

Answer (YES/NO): NO